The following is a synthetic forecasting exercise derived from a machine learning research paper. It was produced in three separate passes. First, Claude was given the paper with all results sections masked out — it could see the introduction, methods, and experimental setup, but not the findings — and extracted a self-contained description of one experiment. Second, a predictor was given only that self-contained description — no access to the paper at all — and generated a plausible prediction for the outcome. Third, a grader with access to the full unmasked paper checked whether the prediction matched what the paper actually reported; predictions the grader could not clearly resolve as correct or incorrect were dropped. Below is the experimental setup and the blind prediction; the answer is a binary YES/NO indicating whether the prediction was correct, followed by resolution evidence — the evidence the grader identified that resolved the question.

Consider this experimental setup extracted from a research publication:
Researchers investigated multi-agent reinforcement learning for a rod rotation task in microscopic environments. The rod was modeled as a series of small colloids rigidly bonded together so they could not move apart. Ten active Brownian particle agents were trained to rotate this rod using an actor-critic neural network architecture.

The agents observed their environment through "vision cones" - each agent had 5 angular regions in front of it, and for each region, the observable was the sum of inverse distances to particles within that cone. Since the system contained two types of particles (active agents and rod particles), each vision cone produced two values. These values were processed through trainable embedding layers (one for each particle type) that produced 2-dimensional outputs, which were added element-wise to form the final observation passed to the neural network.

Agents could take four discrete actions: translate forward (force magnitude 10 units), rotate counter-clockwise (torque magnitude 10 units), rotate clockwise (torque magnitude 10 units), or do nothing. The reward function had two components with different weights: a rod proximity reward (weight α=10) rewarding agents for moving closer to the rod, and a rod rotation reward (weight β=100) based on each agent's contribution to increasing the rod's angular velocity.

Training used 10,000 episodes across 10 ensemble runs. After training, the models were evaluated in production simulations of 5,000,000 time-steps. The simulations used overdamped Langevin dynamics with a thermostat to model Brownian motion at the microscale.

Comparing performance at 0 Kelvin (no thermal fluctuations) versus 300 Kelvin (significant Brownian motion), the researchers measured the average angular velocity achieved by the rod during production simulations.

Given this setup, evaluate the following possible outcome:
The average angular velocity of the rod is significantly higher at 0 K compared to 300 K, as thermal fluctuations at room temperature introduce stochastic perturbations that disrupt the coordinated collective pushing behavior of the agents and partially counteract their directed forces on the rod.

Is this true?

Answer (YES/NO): NO